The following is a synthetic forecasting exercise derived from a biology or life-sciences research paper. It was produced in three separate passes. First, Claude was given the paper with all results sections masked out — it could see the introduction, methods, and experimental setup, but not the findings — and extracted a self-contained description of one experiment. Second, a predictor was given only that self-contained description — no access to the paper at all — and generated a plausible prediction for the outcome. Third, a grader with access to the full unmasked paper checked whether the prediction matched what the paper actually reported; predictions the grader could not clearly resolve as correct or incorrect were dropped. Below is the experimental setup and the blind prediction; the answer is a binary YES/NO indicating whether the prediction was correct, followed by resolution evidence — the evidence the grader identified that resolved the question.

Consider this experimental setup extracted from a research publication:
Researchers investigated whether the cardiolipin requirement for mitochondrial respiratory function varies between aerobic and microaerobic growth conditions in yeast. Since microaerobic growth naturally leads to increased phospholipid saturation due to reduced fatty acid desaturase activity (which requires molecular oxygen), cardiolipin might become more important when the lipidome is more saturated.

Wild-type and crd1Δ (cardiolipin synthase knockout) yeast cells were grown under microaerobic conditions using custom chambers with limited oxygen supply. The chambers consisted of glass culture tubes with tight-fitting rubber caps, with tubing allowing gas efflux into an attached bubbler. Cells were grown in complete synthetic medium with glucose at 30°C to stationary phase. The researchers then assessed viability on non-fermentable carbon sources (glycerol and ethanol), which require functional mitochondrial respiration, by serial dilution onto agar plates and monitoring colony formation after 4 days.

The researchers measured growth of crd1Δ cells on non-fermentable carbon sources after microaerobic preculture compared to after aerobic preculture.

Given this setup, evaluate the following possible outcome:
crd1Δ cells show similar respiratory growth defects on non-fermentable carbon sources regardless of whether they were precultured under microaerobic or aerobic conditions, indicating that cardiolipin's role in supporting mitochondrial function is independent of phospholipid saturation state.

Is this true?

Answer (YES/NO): NO